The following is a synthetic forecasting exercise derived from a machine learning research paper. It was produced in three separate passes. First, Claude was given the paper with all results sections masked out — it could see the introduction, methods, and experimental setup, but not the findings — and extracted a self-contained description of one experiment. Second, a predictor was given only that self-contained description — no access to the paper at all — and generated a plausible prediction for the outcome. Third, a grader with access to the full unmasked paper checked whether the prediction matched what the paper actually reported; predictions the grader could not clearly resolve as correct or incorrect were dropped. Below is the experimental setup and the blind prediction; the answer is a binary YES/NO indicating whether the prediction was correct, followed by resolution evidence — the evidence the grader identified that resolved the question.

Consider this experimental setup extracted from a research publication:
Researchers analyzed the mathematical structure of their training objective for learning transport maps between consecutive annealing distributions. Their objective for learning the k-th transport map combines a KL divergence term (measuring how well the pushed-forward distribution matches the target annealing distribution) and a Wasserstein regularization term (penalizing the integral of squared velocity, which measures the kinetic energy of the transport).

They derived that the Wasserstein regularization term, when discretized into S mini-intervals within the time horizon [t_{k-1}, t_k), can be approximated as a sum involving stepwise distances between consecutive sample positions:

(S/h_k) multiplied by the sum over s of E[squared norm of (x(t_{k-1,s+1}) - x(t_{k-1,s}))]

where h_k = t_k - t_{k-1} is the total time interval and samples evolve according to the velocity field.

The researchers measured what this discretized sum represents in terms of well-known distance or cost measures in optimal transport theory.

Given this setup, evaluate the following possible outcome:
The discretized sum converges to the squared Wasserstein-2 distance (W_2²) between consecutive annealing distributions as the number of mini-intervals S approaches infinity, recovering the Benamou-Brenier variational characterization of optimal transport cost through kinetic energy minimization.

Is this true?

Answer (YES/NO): NO